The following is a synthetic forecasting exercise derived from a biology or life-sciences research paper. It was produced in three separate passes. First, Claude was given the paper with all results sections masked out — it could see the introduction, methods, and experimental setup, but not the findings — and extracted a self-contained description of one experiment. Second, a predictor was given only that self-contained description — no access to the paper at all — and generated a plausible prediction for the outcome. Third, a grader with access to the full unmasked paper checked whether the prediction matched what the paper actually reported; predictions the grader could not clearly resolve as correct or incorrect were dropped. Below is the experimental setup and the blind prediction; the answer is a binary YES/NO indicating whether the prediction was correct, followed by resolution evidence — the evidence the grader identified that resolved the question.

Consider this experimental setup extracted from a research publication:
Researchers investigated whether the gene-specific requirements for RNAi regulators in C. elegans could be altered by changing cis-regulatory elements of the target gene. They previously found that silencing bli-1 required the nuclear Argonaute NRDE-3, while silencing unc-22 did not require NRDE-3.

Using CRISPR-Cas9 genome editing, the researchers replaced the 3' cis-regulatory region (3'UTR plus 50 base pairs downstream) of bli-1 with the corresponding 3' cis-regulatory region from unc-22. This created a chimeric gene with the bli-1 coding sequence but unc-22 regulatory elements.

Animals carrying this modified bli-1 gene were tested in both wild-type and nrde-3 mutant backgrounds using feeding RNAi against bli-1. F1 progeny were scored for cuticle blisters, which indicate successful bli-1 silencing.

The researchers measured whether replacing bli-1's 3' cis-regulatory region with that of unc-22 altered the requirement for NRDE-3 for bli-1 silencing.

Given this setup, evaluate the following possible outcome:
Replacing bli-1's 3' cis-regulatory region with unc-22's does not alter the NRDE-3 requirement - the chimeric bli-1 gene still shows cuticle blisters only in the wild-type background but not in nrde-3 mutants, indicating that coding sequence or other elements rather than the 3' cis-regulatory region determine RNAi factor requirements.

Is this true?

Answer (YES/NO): NO